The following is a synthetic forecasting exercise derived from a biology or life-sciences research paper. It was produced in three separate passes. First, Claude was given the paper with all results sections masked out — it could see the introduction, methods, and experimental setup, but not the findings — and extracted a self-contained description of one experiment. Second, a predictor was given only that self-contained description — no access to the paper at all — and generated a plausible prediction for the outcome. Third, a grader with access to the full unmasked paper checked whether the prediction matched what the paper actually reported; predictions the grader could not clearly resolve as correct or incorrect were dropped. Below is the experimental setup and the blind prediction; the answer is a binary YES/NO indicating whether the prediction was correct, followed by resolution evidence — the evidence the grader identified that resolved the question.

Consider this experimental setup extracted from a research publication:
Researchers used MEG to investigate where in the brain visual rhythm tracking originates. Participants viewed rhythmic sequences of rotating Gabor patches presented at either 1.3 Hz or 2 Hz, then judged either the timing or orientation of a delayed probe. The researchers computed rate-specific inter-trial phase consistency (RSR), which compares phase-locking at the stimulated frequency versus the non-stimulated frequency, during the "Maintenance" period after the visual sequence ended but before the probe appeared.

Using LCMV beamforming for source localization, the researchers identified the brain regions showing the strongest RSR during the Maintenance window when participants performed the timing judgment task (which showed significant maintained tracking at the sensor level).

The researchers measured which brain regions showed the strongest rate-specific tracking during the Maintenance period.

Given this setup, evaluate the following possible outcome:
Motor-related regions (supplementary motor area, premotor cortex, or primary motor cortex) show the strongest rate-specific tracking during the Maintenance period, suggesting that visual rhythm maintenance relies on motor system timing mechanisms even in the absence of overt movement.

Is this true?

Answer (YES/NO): YES